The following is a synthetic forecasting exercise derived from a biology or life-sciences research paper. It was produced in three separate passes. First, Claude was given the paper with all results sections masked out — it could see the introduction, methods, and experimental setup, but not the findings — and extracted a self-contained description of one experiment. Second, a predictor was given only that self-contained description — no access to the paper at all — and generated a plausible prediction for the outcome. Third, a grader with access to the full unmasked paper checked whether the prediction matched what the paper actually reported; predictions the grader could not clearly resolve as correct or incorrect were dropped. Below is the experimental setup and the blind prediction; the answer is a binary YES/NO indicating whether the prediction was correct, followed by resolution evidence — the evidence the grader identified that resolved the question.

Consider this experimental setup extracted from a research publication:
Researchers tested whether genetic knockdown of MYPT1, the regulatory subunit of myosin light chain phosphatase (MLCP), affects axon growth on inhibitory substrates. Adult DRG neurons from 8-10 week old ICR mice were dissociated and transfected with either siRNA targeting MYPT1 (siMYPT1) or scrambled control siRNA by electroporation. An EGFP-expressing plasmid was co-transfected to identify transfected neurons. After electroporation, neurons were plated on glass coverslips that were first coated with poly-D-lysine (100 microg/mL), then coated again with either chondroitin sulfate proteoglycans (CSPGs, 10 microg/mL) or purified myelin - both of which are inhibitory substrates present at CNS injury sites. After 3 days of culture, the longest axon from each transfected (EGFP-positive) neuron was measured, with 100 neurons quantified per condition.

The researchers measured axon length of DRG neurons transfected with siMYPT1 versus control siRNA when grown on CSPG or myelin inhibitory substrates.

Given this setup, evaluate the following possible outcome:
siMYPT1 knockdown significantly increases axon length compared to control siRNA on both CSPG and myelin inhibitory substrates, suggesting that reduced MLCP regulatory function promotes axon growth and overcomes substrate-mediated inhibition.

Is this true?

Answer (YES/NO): YES